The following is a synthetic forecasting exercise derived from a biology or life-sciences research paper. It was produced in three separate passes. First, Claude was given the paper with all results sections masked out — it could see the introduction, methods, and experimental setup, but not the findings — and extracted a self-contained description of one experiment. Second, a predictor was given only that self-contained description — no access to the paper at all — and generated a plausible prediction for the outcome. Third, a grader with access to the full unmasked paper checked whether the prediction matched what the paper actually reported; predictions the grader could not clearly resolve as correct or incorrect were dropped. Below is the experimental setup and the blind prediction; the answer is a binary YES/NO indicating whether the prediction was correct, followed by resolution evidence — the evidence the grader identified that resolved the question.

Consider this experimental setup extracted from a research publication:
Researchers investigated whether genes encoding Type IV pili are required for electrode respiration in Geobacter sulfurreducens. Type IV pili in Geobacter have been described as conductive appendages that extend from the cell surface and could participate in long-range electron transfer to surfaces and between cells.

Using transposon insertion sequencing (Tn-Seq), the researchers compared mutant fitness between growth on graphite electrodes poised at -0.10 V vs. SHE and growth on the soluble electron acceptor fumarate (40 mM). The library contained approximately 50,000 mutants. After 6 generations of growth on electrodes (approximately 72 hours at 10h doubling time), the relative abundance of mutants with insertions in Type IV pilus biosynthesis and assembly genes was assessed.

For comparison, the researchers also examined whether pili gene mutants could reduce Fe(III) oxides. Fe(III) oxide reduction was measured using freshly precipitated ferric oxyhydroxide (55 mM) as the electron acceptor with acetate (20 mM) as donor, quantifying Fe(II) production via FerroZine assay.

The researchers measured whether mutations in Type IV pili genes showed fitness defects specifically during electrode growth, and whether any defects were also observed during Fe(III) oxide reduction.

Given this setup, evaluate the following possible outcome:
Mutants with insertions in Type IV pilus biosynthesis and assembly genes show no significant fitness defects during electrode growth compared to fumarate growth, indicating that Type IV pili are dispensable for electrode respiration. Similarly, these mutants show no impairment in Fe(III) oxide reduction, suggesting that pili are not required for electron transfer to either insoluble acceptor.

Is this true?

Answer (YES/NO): NO